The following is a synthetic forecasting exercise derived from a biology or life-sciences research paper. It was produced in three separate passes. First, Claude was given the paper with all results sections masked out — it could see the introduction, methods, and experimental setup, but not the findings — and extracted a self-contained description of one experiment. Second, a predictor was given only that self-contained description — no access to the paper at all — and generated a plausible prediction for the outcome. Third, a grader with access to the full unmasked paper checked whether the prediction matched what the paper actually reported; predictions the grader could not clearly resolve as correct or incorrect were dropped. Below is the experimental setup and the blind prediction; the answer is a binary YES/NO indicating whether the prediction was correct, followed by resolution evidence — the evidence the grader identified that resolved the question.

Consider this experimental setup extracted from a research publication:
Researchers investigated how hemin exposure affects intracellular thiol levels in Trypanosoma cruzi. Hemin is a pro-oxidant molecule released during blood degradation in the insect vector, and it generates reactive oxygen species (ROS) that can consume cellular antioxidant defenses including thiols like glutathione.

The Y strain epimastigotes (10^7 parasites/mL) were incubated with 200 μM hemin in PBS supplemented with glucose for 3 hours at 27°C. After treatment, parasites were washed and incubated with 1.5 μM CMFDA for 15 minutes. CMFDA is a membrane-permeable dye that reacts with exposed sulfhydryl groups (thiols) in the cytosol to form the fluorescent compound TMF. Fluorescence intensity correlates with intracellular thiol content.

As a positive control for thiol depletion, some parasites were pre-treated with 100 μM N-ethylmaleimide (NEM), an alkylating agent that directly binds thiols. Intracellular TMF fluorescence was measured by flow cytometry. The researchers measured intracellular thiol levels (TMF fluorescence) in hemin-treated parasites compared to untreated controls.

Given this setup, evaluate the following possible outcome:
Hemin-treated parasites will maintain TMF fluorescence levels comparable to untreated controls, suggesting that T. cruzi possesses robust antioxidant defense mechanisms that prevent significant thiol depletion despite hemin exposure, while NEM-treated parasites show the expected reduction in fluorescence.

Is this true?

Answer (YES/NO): NO